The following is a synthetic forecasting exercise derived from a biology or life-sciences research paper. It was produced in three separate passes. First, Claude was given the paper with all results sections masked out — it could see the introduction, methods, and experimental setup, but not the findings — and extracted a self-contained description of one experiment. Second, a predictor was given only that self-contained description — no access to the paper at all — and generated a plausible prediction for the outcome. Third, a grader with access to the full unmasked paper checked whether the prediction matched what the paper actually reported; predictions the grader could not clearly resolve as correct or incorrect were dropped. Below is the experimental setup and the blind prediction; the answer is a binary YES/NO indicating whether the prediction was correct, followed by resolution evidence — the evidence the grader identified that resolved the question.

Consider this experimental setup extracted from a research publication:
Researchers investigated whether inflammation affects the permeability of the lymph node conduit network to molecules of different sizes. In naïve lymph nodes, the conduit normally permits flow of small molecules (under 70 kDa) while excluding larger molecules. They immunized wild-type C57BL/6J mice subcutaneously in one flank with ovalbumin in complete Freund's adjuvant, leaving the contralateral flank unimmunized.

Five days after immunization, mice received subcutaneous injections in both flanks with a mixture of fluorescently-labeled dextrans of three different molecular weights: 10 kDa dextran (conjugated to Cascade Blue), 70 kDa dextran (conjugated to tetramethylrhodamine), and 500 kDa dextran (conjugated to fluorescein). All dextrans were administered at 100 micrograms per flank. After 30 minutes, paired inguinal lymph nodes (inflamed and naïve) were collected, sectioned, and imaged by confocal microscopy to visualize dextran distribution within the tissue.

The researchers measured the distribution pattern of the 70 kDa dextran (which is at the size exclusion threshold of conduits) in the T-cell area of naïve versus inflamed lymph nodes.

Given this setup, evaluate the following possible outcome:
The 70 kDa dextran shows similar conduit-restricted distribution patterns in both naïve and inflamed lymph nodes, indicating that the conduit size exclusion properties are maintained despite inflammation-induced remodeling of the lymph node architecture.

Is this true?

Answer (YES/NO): YES